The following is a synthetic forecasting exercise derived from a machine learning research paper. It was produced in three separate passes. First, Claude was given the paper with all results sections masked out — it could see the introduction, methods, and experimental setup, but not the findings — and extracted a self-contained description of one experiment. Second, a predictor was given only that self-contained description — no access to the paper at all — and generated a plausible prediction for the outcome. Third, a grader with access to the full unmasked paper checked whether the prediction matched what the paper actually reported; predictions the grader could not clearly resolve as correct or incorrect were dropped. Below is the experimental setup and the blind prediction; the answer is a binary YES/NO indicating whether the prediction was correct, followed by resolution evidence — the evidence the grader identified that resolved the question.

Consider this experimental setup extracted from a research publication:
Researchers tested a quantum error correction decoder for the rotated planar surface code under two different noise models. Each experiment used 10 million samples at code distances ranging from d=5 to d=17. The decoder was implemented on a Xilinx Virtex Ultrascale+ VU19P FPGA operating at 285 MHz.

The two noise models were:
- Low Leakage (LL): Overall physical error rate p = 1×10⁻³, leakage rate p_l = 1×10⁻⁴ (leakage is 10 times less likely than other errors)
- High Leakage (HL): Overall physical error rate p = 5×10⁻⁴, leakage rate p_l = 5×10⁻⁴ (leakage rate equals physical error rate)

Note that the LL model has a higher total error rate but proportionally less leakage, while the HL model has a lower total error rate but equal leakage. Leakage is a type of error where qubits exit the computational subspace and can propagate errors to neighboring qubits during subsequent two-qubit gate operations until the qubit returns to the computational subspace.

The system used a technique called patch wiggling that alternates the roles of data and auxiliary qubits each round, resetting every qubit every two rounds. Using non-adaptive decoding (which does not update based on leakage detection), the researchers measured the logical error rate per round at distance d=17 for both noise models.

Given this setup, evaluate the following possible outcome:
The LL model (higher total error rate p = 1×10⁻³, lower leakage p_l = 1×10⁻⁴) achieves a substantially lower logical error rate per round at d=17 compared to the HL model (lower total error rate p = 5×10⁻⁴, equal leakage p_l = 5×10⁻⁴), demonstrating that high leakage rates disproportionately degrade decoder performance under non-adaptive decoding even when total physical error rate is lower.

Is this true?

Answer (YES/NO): YES